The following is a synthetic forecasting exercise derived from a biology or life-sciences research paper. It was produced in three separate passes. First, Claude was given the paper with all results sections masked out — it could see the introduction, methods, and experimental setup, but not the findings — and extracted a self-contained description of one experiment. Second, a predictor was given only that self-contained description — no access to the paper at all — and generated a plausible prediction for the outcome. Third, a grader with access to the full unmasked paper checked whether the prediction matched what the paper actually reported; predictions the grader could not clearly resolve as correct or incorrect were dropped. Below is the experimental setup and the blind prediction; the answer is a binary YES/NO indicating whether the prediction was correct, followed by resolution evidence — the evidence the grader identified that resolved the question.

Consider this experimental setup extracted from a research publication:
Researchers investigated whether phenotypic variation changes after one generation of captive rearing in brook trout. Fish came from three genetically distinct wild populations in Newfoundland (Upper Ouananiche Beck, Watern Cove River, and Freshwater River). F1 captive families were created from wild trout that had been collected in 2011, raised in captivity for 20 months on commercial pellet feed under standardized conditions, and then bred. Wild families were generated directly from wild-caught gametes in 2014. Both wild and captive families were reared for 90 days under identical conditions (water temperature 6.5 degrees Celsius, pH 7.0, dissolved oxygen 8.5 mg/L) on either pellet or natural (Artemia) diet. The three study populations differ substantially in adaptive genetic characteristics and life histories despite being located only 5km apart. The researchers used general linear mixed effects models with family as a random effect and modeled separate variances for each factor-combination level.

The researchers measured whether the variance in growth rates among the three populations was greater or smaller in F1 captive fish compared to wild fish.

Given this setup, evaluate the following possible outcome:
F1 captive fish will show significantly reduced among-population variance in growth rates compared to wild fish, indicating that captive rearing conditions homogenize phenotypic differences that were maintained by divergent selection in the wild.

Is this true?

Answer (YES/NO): NO